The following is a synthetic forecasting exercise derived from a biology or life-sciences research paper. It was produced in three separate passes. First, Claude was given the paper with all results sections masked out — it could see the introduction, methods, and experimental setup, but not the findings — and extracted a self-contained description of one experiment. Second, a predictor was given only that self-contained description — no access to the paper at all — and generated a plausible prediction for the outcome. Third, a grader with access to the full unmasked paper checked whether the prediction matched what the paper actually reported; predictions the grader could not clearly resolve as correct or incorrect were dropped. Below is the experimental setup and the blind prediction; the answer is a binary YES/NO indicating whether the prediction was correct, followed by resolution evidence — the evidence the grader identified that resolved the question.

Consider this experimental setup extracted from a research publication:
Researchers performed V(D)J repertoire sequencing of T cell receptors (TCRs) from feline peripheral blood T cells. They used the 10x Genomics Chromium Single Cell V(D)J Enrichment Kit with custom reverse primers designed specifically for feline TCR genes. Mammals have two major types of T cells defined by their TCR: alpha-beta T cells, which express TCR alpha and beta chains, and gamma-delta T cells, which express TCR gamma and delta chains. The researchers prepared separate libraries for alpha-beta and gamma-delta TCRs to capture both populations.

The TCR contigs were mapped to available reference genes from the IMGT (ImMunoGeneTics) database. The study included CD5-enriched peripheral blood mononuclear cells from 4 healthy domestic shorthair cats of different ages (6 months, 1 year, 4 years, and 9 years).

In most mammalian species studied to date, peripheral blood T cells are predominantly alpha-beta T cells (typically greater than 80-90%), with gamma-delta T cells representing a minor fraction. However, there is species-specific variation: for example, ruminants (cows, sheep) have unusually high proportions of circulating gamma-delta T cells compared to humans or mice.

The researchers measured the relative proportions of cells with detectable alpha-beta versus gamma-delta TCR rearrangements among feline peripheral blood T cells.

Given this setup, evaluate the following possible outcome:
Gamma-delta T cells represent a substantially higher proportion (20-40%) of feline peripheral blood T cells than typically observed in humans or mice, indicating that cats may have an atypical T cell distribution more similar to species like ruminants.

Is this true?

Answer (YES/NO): NO